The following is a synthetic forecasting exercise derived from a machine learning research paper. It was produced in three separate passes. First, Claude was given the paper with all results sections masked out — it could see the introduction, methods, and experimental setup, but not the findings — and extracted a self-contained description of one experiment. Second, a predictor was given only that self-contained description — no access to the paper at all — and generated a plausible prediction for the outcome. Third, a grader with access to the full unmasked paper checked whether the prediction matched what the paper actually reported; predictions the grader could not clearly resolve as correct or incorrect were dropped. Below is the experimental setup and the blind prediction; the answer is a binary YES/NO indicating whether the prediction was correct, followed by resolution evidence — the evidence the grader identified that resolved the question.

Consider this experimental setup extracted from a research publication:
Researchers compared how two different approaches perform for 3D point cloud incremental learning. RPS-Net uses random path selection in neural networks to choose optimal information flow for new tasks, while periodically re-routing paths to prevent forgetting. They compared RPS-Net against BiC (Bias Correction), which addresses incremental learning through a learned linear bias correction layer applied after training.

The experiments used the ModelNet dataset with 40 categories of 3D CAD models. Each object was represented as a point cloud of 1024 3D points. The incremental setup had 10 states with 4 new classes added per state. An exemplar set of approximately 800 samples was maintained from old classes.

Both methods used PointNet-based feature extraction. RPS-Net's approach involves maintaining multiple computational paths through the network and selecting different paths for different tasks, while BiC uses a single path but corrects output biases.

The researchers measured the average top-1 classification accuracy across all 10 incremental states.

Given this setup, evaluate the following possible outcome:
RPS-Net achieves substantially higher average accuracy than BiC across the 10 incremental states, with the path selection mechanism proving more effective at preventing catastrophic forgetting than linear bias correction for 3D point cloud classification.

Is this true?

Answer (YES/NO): NO